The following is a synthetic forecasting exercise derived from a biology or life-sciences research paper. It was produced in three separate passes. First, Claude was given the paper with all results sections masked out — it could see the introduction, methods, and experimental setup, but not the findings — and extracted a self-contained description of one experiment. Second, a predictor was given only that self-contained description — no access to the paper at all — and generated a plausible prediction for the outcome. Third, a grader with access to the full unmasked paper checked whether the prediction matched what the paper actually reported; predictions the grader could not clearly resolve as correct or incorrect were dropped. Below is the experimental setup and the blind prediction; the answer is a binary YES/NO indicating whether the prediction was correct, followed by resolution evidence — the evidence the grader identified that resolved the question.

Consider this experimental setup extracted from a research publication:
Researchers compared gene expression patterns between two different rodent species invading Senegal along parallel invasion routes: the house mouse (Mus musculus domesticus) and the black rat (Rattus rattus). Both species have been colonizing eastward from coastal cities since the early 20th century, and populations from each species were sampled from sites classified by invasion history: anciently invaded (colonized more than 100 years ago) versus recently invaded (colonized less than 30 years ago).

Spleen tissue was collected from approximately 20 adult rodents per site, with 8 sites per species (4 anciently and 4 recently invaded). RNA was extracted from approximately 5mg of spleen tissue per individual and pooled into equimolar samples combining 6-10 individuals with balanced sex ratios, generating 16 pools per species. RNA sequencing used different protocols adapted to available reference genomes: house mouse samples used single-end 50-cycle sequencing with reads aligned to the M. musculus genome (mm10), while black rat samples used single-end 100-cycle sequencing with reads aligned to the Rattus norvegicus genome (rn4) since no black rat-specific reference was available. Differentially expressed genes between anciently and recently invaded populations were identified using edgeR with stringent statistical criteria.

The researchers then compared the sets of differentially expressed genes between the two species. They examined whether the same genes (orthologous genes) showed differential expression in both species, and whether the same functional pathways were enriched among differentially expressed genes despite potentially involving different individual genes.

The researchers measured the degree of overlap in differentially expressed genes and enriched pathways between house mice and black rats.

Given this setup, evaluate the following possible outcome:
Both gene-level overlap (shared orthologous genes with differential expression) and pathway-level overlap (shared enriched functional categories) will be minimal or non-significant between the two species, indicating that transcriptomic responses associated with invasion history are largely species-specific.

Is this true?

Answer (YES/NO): YES